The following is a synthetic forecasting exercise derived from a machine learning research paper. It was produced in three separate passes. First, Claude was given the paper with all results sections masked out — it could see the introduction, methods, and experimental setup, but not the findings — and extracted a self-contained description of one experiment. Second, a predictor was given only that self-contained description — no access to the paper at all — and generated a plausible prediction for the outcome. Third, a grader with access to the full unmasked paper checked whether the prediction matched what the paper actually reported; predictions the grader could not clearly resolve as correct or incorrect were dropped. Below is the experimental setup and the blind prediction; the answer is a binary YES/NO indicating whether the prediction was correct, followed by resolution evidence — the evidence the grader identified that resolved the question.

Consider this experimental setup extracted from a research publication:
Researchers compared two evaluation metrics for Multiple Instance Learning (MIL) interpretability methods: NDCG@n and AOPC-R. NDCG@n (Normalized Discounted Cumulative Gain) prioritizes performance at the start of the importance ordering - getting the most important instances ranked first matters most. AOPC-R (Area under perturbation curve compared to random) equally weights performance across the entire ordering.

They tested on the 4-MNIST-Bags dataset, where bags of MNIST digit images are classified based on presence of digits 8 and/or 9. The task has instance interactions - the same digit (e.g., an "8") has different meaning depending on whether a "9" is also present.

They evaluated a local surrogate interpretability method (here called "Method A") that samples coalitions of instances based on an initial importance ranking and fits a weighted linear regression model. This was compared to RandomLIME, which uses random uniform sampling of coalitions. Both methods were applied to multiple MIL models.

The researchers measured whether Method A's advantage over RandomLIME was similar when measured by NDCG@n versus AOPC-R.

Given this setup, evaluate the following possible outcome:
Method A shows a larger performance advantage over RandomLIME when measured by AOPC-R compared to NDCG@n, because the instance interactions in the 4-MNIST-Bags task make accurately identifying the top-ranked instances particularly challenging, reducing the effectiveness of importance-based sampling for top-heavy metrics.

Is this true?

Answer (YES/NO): NO